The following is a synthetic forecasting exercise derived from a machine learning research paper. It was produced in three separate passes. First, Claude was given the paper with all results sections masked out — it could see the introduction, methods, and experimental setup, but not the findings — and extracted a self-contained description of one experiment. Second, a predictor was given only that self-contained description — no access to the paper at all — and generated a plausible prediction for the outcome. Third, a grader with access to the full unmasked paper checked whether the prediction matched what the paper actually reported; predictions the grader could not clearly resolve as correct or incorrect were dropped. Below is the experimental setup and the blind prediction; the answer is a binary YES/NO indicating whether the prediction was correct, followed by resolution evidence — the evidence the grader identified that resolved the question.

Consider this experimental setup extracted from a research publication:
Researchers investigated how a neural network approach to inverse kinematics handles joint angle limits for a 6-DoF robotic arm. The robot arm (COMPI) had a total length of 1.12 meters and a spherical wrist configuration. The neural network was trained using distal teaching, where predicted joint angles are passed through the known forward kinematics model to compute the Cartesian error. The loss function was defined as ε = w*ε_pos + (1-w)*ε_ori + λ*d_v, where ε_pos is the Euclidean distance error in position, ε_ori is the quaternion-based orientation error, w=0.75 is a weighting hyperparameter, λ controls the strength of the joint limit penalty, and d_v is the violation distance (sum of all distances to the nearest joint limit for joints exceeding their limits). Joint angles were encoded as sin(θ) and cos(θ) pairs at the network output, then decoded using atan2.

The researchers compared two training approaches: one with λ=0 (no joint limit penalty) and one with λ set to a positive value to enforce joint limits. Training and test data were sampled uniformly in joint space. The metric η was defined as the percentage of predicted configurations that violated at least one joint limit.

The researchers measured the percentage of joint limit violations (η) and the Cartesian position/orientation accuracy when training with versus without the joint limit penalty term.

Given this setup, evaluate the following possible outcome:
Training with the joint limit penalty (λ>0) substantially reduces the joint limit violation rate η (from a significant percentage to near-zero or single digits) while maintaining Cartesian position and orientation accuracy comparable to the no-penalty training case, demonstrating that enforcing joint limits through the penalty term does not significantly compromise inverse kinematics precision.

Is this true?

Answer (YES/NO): NO